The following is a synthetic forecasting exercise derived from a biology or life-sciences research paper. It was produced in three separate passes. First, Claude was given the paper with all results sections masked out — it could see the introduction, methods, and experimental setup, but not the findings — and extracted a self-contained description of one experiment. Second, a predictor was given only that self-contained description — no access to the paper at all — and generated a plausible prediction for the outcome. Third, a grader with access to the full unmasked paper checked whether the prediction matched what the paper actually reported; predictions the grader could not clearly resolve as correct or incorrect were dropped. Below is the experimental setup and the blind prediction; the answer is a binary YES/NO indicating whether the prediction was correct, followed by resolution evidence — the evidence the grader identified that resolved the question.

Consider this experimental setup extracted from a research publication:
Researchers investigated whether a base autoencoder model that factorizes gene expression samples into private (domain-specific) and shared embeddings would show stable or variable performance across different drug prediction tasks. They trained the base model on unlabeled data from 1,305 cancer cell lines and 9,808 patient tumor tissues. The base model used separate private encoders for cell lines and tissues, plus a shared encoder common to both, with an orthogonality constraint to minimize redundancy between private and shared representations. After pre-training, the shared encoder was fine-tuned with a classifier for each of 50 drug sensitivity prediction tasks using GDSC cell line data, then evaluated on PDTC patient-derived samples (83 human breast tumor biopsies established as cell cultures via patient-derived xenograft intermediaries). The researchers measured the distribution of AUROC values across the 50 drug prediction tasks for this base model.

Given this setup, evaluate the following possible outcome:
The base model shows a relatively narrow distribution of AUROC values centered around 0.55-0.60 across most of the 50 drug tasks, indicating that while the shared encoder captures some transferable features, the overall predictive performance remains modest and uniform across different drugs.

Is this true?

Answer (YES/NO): NO